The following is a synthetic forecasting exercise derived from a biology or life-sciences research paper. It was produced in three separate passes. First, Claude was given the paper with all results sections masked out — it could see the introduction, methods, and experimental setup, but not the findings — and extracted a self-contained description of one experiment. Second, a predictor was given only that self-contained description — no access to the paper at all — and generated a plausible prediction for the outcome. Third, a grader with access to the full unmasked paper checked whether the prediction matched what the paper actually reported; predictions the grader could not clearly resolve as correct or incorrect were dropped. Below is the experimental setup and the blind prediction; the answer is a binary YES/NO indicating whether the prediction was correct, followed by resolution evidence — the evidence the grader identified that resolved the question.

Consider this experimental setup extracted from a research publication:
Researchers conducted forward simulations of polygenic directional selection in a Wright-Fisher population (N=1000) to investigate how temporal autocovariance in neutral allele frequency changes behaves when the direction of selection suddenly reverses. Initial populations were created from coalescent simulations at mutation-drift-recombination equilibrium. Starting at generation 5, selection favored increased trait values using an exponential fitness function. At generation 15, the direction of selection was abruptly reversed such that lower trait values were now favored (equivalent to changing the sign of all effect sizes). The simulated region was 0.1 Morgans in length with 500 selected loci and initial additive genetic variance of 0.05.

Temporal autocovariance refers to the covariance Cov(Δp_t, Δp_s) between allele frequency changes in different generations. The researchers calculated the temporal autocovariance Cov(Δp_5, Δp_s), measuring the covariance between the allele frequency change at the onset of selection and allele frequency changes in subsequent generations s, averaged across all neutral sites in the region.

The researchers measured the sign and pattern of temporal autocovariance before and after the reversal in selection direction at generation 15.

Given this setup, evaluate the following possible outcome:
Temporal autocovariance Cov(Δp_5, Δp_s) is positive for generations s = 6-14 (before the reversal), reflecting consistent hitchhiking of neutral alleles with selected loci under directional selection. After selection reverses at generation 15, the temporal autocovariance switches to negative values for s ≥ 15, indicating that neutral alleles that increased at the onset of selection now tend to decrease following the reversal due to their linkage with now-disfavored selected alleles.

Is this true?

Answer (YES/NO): YES